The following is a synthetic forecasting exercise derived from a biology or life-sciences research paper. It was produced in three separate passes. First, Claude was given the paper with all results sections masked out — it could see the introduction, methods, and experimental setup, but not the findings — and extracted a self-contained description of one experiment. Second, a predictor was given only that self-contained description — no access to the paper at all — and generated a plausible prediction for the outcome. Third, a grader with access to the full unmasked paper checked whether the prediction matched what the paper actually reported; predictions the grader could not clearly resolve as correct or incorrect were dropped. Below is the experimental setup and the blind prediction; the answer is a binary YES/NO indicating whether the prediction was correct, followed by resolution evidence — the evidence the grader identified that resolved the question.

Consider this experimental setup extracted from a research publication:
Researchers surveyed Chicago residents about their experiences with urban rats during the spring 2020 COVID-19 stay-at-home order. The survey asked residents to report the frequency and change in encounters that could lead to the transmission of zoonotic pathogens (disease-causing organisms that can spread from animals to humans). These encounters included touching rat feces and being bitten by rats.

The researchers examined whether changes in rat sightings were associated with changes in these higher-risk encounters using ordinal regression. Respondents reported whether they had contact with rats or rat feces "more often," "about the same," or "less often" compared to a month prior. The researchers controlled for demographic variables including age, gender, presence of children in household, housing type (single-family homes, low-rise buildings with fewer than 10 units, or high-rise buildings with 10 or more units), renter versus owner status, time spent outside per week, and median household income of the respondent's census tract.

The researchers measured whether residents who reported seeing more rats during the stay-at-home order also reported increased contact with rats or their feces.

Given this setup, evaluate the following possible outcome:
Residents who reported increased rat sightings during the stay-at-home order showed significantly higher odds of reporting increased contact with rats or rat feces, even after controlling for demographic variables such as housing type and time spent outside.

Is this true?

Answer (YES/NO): YES